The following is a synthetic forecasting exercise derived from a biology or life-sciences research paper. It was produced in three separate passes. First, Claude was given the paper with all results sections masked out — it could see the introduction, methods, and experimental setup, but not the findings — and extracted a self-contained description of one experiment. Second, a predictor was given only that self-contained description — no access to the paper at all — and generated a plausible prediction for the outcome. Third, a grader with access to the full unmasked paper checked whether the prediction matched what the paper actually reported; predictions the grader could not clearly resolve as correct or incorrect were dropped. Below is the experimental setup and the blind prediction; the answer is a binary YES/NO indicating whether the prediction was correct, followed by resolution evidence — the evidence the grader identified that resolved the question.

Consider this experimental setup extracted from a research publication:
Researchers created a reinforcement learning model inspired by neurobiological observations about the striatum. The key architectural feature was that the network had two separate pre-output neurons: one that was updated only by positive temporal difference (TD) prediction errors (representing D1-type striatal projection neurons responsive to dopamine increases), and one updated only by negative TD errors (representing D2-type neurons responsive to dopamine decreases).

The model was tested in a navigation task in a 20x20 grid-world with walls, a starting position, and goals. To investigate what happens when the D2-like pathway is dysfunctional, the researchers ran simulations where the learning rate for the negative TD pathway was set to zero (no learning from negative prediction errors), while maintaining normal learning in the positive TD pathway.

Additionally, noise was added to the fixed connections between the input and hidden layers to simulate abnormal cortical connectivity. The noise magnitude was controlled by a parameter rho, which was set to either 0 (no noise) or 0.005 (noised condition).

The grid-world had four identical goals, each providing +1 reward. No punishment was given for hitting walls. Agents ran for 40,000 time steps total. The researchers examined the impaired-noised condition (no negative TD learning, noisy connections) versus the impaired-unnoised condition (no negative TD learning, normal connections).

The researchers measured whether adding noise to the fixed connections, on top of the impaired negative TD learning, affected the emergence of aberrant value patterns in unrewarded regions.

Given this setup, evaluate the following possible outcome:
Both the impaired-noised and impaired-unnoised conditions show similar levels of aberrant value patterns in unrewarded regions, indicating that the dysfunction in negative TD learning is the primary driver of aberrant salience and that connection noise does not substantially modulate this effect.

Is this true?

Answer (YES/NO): NO